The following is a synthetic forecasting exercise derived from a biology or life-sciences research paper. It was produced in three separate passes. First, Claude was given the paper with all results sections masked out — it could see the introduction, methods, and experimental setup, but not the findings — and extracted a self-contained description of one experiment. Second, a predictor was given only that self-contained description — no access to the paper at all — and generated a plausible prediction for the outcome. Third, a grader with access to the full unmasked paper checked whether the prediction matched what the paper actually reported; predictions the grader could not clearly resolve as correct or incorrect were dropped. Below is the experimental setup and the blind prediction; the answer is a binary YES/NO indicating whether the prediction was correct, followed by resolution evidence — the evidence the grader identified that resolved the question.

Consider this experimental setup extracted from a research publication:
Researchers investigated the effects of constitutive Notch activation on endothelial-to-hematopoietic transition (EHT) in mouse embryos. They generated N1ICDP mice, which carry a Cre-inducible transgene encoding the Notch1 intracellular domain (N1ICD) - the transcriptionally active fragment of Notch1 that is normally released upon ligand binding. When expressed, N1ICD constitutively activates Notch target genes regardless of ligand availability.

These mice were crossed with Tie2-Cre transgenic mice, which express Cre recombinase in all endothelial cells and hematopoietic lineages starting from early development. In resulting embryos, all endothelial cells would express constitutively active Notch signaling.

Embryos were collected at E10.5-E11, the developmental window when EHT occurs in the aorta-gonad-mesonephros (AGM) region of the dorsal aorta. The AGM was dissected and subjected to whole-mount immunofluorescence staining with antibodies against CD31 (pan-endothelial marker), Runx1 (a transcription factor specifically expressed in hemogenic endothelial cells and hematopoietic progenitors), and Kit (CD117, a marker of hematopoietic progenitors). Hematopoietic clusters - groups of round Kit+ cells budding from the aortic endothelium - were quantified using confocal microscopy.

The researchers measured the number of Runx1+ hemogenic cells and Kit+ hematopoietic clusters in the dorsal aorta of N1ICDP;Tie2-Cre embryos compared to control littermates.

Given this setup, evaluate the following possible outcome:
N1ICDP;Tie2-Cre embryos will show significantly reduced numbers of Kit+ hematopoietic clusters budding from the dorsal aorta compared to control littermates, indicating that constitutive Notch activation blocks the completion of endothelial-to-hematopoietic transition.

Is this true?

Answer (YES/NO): YES